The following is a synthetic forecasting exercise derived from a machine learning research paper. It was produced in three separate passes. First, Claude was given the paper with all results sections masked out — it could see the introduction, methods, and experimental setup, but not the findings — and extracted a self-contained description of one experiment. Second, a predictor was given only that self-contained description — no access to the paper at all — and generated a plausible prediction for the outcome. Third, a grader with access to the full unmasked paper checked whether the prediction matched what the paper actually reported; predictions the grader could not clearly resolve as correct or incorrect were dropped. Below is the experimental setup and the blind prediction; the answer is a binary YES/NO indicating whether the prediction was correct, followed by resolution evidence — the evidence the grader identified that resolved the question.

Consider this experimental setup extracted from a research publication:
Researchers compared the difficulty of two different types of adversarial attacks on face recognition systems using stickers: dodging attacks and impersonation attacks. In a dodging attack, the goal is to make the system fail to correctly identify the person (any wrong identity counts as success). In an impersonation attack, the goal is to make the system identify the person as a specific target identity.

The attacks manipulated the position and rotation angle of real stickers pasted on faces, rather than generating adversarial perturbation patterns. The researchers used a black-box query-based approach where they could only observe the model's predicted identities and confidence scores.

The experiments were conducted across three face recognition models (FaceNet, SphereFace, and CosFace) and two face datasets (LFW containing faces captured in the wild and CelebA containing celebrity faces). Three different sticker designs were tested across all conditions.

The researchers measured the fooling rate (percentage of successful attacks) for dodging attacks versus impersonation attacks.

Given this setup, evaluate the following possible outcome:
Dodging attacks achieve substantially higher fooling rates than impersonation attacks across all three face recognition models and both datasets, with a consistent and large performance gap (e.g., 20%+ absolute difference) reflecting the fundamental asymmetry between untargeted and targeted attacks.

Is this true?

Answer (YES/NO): NO